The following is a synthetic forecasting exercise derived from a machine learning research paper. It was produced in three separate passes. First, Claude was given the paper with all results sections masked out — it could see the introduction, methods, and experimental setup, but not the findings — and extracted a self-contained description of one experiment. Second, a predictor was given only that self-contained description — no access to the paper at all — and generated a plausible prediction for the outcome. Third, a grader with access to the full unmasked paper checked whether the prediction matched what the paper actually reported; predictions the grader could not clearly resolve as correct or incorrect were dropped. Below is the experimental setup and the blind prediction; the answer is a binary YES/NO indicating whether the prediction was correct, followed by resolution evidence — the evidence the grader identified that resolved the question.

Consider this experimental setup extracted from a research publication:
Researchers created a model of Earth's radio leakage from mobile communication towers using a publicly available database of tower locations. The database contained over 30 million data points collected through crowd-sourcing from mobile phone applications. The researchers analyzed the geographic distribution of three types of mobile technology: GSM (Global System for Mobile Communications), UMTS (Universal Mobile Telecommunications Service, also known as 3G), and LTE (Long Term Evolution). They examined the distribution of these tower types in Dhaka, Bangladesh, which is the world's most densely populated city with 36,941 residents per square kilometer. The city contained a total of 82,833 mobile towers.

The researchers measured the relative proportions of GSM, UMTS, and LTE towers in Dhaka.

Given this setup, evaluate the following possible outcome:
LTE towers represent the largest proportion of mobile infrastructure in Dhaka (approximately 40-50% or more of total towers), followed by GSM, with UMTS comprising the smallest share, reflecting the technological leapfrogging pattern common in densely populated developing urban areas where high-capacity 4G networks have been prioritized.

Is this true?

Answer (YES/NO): NO